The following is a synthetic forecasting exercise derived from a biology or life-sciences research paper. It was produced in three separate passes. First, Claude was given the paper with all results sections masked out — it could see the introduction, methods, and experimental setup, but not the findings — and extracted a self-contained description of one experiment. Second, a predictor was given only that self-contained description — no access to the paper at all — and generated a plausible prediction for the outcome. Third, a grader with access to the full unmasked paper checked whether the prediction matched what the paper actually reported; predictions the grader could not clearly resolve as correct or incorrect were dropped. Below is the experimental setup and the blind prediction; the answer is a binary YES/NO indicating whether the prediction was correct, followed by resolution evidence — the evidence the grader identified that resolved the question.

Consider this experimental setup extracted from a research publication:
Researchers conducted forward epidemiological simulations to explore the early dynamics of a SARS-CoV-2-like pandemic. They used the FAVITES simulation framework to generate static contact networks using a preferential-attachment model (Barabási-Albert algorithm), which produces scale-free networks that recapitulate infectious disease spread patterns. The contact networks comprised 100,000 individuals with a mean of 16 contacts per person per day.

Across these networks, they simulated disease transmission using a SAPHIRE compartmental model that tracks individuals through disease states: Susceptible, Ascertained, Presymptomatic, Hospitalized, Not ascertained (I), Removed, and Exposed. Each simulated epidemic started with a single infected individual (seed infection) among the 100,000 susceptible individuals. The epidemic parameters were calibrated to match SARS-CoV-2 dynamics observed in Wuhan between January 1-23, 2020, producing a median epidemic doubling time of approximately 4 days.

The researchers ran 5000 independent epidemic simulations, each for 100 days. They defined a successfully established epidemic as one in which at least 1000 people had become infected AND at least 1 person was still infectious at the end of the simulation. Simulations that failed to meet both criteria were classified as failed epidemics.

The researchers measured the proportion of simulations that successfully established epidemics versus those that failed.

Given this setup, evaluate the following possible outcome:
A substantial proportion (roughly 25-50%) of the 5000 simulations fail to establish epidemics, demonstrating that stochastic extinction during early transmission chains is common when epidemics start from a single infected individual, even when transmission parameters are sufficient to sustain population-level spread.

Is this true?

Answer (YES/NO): NO